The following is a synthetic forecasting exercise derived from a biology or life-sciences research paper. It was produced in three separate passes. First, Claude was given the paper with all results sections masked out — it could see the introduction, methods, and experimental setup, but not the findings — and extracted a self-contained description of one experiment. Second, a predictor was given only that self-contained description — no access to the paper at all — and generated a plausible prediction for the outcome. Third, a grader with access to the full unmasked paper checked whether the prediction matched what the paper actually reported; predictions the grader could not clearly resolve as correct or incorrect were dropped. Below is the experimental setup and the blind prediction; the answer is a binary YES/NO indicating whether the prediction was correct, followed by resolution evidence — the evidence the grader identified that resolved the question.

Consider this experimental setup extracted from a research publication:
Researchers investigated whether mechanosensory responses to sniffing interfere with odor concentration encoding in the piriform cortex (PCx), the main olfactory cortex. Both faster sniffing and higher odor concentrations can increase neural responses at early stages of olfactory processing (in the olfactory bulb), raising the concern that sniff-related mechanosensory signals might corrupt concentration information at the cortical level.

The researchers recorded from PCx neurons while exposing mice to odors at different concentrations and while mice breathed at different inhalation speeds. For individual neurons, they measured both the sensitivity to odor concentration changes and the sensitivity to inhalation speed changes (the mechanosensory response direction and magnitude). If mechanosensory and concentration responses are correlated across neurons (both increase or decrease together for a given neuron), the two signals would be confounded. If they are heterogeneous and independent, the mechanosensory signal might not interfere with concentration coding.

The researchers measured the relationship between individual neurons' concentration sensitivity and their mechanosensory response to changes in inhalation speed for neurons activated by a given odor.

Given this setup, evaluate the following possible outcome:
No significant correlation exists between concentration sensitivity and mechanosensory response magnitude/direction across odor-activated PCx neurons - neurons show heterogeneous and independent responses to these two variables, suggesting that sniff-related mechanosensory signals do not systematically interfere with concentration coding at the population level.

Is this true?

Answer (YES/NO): YES